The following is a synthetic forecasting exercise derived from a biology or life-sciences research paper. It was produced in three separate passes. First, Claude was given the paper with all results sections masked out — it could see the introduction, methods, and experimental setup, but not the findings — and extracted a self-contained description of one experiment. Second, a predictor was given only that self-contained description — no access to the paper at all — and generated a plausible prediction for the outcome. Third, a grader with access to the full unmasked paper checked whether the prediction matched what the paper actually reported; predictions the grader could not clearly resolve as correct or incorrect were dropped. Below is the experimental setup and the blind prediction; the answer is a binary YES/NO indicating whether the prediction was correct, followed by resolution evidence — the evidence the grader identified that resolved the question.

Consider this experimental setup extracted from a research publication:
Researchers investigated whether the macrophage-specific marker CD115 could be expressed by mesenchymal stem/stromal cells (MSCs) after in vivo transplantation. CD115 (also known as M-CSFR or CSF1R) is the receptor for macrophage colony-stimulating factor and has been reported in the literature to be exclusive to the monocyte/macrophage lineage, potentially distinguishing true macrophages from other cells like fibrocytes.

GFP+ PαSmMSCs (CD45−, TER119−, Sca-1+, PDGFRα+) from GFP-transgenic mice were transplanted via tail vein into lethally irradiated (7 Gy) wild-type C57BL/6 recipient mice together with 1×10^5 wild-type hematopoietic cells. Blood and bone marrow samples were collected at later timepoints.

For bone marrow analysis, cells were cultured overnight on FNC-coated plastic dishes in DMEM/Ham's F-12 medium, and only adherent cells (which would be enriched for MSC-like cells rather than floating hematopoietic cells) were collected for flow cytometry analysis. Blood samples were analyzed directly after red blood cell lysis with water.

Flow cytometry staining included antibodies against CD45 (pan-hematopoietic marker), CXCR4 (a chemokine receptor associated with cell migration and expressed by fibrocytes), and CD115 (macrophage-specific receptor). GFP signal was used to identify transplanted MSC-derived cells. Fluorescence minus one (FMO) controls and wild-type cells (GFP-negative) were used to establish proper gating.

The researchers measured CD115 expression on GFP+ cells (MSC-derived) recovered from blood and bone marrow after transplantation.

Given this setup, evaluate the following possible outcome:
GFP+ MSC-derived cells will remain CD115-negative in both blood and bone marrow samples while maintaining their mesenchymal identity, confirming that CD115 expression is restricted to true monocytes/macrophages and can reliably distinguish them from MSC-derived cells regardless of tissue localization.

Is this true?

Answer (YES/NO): NO